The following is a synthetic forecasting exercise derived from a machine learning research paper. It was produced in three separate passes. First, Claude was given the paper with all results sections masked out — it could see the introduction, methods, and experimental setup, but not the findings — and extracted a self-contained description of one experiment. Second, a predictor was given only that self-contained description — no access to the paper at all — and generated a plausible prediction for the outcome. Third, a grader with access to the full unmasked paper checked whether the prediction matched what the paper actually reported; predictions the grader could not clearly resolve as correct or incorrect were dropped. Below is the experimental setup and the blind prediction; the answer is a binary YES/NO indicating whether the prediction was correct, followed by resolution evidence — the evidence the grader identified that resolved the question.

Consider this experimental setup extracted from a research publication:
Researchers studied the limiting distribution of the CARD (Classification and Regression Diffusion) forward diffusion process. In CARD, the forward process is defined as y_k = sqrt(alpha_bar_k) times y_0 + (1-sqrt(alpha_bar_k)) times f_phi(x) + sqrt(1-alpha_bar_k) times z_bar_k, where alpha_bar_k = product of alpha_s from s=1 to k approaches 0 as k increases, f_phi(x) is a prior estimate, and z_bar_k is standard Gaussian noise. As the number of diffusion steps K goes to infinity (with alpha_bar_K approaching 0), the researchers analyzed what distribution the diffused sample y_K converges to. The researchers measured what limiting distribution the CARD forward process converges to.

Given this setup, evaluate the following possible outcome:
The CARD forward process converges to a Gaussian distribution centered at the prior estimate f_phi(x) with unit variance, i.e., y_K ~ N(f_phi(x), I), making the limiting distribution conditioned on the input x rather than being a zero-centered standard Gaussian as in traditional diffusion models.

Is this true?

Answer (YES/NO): YES